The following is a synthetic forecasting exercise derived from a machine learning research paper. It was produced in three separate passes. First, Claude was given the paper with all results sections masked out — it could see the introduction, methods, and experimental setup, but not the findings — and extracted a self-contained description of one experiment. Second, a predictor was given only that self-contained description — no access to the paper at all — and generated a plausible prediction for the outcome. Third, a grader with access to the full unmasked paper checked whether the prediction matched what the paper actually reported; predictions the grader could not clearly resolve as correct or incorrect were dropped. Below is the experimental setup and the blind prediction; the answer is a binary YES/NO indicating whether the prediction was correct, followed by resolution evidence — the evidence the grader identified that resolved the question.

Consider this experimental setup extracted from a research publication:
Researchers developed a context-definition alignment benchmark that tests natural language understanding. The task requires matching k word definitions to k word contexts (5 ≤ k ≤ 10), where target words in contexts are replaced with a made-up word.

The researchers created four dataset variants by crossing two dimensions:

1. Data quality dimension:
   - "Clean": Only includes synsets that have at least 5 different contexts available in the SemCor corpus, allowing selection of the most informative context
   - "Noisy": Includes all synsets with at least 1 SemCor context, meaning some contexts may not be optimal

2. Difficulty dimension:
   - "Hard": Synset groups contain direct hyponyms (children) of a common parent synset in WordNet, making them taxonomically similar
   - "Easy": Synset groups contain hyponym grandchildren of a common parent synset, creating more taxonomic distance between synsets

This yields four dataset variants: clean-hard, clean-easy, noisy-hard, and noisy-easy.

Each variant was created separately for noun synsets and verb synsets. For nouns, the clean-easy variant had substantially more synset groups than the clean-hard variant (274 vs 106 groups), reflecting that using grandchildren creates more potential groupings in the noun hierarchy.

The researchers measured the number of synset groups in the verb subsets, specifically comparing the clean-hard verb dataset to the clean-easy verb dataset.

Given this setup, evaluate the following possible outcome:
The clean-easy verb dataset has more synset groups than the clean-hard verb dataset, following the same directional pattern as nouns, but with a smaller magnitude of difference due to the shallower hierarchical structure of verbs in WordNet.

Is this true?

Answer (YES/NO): YES